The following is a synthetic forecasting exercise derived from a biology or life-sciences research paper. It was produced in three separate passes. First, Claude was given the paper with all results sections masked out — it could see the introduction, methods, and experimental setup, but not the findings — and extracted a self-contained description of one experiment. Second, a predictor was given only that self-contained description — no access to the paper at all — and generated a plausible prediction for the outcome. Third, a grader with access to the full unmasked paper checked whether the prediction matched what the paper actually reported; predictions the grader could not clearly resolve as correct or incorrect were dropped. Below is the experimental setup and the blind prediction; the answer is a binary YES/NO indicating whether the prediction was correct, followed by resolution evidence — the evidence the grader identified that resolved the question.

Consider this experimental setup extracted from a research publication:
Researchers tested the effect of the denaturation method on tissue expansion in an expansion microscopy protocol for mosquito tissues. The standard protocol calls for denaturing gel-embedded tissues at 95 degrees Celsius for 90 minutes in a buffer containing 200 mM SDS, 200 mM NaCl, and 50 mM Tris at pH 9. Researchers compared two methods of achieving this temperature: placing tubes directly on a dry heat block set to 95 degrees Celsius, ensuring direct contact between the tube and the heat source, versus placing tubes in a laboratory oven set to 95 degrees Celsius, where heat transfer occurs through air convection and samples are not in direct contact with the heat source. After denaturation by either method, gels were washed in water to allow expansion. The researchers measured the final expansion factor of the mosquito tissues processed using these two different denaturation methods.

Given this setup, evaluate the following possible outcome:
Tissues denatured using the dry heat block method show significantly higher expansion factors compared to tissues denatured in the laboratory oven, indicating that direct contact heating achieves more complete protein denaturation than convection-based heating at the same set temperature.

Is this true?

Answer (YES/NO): YES